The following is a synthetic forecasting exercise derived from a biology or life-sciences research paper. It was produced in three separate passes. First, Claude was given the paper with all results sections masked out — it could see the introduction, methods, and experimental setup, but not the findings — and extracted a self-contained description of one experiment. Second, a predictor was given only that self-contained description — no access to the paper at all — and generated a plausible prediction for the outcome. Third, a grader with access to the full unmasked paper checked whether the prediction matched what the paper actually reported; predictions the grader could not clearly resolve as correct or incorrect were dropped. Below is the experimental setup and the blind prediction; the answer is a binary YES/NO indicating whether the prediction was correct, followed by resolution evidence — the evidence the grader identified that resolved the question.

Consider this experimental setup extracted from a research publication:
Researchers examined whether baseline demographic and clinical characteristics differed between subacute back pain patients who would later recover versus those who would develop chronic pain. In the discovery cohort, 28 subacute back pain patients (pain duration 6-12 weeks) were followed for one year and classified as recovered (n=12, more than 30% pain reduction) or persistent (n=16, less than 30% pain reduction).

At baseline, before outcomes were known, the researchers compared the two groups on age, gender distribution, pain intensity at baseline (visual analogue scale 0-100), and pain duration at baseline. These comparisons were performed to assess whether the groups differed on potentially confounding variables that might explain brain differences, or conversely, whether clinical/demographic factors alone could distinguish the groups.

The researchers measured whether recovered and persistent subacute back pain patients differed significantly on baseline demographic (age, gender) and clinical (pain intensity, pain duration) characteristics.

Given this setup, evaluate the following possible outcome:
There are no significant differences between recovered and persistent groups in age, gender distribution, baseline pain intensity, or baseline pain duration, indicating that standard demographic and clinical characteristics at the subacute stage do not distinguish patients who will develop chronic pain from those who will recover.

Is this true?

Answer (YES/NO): YES